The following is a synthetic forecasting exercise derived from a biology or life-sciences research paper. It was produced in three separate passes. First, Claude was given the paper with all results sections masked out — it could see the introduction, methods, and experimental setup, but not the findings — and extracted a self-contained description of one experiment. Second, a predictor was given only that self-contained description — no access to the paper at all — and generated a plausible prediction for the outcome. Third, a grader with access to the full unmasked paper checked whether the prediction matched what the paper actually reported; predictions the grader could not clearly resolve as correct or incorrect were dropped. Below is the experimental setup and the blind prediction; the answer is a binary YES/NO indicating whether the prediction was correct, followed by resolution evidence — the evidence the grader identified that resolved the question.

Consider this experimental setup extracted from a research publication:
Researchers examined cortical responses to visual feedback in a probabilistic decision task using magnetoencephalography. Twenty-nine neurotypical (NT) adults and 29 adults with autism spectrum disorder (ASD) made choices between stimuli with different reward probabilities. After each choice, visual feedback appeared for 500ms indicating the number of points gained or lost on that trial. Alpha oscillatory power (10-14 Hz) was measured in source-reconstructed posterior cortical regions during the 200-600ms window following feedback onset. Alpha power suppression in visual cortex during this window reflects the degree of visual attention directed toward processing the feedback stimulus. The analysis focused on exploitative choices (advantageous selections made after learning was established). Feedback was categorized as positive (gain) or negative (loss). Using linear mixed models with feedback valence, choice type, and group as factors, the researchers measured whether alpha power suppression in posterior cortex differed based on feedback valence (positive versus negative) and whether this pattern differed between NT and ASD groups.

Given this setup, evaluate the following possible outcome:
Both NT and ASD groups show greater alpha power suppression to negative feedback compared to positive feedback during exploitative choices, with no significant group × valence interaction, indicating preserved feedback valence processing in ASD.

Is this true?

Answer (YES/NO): NO